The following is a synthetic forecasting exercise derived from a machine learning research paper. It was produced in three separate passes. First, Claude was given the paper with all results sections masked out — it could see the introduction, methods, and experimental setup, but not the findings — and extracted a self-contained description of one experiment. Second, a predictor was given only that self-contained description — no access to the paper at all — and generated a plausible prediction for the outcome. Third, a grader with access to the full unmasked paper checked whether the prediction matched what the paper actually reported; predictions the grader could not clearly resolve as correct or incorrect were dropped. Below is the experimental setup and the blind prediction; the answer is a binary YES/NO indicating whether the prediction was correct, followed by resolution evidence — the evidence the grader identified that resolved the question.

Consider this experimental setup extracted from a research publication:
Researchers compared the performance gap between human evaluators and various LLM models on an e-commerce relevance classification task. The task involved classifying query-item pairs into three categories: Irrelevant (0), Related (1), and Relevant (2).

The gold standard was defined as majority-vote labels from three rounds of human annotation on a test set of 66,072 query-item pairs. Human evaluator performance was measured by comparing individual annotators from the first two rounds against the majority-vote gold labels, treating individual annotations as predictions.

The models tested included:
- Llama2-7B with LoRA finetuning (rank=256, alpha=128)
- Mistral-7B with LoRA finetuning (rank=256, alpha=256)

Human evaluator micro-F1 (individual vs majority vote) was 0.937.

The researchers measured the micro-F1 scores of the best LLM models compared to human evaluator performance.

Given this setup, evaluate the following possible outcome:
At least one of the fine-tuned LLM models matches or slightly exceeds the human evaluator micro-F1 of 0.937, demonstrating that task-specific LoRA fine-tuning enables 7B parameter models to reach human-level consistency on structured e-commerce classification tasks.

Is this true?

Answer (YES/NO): NO